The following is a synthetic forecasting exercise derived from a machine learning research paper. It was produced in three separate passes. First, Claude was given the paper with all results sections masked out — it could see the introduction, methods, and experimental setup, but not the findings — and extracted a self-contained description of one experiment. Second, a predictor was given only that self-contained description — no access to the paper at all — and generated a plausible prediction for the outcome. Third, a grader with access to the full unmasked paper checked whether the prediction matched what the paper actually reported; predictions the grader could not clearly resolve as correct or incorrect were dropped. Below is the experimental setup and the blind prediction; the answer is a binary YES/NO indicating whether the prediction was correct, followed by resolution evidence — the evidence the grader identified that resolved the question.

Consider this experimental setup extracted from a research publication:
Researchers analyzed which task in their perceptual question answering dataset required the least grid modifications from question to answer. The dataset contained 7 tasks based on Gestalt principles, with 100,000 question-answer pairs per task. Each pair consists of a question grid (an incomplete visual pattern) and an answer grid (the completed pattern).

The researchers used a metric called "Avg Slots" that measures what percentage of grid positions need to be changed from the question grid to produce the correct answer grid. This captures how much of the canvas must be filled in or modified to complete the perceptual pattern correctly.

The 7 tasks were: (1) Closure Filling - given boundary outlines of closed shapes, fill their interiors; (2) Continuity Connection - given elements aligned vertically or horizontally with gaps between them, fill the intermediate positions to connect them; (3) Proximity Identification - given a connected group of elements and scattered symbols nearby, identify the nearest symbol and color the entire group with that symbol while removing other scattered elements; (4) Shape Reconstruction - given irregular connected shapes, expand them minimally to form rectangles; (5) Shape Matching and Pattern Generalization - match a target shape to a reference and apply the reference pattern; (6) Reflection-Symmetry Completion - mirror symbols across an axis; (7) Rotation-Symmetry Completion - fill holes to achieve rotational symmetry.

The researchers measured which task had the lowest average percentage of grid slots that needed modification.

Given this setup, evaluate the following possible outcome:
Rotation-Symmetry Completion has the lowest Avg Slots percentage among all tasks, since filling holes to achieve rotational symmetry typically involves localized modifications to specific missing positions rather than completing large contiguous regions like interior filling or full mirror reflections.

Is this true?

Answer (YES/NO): NO